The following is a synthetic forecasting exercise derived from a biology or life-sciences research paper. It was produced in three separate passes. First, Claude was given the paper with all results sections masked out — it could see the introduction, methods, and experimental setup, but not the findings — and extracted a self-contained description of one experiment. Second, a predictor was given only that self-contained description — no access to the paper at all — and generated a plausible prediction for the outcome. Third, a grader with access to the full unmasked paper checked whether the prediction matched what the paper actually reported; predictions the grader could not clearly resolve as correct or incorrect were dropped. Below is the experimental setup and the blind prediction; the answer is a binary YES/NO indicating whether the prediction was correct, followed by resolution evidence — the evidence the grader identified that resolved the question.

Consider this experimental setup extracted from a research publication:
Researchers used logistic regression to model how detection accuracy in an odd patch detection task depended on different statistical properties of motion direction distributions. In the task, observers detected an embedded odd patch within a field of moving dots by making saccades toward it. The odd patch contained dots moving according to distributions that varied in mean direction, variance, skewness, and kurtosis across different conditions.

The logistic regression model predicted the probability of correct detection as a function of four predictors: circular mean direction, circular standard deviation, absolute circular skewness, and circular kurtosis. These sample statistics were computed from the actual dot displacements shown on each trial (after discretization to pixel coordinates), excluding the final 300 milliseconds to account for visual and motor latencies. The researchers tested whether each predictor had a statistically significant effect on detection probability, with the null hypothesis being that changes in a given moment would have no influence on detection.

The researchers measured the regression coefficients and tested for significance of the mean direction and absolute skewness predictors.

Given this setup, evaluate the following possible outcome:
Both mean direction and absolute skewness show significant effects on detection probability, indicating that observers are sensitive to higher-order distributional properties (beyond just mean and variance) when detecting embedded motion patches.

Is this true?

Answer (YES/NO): NO